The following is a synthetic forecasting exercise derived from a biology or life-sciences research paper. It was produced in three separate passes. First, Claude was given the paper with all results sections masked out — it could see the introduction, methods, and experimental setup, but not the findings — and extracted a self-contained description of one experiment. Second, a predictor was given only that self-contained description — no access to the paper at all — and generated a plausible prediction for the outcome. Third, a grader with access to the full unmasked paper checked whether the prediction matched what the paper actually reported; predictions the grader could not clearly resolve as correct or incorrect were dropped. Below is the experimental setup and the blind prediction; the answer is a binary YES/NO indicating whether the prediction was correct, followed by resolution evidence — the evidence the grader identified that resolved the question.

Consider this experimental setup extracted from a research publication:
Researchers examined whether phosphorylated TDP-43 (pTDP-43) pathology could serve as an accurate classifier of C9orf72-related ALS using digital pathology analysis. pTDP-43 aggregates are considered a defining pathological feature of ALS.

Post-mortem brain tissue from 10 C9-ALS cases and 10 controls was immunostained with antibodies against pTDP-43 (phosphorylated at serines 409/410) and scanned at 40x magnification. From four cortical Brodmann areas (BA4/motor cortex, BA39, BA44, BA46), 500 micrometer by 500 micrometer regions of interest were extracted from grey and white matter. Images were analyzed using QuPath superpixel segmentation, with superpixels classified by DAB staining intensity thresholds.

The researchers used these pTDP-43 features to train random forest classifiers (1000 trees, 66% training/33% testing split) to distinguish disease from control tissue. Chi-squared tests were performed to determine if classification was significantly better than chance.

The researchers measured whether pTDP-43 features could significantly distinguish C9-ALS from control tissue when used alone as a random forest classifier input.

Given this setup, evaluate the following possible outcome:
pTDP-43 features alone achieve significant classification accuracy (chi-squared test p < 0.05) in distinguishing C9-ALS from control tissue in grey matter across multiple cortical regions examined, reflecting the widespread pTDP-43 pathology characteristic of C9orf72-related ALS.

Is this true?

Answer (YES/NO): NO